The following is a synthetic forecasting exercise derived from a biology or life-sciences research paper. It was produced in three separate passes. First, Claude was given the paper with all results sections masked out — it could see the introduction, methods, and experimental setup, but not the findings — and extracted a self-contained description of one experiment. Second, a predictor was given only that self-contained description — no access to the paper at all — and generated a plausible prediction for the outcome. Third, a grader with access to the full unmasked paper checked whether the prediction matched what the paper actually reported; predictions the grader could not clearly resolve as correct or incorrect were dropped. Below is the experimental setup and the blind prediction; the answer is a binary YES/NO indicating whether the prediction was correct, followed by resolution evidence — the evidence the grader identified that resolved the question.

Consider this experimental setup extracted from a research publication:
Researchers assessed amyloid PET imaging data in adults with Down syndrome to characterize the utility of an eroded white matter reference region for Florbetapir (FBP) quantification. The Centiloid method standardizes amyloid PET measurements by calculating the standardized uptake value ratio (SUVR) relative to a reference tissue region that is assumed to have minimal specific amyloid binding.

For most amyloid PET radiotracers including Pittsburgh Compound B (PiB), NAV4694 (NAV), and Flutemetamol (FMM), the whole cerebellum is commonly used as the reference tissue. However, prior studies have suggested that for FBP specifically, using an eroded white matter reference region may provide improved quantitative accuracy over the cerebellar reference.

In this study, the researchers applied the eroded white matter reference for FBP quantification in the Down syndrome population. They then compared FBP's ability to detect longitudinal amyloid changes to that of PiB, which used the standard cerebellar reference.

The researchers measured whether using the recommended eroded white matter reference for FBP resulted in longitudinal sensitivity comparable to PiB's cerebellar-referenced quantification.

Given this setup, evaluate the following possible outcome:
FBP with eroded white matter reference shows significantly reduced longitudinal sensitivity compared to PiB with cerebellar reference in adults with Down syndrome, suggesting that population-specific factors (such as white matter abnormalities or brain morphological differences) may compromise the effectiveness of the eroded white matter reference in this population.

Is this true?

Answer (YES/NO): NO